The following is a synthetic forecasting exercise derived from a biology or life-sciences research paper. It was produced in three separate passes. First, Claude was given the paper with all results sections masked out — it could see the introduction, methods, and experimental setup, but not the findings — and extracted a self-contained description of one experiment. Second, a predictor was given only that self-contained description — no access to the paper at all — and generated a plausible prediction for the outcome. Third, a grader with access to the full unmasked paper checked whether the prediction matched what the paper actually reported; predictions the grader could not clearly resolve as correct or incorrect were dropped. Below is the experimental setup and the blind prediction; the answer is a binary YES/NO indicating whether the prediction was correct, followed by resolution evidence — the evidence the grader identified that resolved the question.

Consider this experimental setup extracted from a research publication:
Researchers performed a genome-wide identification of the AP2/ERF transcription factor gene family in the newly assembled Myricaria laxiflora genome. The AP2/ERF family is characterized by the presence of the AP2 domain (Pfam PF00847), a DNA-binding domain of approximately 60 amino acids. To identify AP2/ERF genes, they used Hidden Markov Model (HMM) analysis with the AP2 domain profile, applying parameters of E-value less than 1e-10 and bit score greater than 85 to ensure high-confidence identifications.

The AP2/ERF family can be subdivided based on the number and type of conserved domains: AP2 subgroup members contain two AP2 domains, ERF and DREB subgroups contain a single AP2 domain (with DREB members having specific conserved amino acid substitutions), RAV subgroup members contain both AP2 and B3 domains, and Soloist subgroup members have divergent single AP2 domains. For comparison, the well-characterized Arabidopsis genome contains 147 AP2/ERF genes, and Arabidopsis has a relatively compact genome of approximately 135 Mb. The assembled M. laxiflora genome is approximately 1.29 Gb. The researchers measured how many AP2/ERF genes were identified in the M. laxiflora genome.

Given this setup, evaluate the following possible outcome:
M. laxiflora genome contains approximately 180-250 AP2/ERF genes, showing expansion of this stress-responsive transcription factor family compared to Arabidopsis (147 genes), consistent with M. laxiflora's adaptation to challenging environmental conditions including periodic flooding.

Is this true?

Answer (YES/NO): NO